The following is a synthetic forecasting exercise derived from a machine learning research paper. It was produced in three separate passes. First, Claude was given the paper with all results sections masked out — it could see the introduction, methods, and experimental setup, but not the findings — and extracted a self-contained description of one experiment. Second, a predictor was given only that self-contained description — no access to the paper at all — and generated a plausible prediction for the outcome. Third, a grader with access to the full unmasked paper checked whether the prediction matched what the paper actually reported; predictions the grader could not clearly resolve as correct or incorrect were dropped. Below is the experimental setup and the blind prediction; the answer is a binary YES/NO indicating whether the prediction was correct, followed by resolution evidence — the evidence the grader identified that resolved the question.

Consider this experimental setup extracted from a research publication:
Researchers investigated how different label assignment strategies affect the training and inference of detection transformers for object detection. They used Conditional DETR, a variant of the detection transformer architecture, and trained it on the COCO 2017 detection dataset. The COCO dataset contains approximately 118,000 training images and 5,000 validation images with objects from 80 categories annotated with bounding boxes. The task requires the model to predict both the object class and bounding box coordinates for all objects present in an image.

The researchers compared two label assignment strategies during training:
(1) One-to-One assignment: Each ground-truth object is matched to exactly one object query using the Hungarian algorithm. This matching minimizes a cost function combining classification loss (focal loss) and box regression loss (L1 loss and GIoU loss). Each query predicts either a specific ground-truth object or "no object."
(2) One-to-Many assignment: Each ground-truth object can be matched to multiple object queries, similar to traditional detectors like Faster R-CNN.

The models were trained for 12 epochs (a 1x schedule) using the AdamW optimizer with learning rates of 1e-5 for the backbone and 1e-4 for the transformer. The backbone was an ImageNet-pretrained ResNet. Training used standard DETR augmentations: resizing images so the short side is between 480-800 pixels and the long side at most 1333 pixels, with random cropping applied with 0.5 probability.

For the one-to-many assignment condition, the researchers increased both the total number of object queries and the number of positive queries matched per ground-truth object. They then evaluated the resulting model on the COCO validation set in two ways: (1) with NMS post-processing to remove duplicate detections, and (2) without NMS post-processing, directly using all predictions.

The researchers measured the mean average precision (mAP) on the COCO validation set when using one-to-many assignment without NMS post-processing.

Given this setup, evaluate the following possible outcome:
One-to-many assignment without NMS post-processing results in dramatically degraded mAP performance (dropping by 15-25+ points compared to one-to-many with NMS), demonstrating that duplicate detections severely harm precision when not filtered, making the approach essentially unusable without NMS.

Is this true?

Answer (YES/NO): YES